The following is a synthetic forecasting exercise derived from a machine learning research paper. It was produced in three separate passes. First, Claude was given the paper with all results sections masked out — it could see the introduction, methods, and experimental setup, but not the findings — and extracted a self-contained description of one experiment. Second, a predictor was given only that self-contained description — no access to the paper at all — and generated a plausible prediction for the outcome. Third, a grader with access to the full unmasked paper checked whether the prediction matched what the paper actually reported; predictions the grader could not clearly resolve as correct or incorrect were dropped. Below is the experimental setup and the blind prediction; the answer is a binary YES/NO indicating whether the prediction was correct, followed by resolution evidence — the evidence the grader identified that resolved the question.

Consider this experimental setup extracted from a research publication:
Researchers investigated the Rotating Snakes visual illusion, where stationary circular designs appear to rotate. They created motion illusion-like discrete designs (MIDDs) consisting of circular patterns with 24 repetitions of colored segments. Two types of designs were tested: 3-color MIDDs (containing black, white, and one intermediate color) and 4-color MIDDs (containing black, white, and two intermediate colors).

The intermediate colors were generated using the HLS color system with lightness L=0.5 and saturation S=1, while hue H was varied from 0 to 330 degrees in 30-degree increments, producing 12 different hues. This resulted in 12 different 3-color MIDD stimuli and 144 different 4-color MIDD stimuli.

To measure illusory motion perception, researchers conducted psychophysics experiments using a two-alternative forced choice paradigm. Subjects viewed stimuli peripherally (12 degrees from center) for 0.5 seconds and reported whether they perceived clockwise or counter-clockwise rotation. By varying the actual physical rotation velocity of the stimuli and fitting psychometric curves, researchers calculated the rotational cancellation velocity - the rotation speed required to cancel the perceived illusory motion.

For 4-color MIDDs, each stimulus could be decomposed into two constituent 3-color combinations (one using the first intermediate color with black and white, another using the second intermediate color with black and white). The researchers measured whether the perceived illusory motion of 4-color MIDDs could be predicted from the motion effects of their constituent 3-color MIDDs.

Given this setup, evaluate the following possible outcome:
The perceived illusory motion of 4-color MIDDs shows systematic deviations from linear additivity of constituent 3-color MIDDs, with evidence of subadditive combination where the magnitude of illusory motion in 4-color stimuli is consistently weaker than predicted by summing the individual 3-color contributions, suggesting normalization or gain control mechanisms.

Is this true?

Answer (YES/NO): NO